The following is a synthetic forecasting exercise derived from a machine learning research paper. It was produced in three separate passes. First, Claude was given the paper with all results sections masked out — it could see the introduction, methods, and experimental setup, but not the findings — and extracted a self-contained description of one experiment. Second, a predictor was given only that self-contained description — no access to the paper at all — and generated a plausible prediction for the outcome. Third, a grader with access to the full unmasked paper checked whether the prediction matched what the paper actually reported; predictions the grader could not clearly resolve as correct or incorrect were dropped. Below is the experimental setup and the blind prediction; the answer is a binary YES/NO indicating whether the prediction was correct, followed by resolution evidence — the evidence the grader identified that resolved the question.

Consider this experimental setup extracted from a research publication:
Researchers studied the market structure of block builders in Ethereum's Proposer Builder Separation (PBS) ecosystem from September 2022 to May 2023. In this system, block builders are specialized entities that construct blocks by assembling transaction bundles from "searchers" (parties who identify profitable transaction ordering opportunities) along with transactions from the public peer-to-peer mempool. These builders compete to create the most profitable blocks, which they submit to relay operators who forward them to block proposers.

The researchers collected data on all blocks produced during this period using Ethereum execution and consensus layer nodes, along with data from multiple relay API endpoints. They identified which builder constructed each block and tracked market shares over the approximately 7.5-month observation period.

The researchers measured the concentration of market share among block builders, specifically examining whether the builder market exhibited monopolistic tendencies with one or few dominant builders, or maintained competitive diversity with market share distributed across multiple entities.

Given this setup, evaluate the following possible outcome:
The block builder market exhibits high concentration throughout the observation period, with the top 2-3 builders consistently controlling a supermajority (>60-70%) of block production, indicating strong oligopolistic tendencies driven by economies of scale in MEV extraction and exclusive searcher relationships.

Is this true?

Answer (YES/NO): NO